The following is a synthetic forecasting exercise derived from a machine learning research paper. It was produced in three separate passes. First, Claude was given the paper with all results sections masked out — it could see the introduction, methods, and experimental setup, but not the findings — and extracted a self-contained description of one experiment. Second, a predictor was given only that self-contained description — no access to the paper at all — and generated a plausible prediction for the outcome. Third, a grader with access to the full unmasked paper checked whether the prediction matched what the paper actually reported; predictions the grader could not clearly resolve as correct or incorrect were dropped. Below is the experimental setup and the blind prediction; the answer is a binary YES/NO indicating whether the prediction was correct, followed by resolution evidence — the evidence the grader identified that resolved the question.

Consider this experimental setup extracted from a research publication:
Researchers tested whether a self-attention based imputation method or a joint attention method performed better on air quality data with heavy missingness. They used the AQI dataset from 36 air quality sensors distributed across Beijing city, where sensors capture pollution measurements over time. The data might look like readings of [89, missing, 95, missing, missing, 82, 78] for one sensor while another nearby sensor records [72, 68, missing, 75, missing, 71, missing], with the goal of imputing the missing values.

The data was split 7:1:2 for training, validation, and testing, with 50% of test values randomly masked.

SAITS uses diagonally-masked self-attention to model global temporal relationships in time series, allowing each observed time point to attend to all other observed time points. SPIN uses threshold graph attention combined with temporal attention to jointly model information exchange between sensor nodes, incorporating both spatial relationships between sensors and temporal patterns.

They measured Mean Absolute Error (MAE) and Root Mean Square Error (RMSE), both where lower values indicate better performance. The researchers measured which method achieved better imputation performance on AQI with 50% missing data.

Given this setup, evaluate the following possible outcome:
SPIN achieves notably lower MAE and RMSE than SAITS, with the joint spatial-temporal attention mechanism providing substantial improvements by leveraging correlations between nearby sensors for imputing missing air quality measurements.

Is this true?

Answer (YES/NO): YES